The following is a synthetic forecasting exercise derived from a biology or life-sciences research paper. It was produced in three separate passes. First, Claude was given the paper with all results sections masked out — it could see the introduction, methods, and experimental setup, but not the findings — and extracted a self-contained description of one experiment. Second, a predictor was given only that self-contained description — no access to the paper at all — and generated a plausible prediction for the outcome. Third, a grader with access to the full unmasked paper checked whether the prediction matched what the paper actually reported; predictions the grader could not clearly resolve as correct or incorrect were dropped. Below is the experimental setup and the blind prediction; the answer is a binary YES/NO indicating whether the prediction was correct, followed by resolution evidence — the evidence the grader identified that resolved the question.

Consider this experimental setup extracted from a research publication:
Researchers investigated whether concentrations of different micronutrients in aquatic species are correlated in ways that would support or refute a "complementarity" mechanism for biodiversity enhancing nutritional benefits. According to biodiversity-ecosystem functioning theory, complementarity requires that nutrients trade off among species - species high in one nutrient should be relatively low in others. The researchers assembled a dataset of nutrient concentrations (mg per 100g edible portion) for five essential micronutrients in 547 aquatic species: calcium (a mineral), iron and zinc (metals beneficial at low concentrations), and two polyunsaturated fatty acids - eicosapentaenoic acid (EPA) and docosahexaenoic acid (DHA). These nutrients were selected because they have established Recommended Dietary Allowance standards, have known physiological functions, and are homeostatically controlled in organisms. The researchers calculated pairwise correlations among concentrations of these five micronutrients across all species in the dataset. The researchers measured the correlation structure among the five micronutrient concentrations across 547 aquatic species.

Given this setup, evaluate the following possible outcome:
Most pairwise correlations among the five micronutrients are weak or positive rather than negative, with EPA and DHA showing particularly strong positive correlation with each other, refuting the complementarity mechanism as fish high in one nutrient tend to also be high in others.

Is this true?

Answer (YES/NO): NO